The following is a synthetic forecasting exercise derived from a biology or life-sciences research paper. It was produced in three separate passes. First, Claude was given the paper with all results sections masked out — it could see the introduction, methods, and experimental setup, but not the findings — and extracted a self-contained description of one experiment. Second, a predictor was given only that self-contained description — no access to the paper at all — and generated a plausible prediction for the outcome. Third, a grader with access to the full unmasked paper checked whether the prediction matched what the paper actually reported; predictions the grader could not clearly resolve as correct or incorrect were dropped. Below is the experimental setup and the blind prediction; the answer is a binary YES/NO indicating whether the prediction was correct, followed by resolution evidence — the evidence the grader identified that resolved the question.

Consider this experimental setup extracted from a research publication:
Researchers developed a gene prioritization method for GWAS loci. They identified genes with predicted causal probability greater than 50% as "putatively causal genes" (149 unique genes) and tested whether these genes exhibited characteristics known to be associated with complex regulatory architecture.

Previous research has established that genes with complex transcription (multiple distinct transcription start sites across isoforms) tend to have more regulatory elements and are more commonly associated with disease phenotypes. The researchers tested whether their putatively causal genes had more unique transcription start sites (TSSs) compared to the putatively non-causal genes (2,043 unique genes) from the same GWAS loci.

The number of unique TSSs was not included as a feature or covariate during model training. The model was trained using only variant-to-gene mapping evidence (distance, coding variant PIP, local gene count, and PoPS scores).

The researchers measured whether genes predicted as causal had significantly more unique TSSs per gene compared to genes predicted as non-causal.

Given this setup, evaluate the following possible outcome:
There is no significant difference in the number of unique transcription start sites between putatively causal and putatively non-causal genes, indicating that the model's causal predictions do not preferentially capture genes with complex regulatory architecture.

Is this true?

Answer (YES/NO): NO